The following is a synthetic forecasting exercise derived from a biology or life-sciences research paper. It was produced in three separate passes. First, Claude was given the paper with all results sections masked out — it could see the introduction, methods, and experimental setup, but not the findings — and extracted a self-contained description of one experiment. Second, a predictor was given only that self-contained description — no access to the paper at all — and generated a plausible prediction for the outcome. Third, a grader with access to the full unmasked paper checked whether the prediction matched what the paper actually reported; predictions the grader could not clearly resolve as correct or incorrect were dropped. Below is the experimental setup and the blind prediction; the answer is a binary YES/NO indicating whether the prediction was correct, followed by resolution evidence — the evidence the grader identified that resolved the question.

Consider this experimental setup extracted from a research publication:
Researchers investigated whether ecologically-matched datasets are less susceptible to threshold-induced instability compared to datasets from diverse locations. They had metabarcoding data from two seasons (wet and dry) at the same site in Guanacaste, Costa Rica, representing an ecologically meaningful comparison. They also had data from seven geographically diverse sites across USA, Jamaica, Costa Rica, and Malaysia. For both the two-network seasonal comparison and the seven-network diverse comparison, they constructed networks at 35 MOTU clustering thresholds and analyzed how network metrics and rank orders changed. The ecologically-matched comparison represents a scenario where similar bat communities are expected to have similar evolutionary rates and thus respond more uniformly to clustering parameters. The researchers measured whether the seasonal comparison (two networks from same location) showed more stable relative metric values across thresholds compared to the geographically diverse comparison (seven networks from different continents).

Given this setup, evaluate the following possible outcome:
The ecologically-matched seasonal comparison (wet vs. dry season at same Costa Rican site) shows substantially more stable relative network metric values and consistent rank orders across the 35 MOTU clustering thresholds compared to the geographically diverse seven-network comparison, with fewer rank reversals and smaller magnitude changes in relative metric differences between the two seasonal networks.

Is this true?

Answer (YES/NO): YES